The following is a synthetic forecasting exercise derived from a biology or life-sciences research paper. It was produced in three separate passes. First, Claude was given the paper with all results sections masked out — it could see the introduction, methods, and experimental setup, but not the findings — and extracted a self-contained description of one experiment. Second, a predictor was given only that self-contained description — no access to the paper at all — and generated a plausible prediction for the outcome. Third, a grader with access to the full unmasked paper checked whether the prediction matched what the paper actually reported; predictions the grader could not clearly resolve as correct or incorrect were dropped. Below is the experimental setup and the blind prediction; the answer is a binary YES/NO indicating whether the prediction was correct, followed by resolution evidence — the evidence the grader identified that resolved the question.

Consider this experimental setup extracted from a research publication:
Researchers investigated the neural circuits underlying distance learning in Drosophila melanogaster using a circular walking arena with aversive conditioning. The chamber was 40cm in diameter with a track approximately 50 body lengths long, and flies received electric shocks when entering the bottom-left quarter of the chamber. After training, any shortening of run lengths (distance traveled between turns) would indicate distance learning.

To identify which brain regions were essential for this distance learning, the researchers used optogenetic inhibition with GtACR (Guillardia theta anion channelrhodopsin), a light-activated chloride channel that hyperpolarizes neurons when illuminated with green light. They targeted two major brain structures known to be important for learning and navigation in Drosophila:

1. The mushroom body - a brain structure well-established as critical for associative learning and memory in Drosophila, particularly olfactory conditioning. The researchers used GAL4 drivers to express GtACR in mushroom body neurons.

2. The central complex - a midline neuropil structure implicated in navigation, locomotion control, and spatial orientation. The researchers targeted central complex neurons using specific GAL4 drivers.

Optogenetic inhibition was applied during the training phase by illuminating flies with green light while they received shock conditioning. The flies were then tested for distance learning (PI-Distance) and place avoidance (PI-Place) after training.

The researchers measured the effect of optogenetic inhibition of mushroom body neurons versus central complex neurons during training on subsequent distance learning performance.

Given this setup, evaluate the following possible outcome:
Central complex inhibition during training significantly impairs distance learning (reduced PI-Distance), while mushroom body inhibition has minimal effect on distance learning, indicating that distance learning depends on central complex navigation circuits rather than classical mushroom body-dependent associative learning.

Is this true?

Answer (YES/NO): YES